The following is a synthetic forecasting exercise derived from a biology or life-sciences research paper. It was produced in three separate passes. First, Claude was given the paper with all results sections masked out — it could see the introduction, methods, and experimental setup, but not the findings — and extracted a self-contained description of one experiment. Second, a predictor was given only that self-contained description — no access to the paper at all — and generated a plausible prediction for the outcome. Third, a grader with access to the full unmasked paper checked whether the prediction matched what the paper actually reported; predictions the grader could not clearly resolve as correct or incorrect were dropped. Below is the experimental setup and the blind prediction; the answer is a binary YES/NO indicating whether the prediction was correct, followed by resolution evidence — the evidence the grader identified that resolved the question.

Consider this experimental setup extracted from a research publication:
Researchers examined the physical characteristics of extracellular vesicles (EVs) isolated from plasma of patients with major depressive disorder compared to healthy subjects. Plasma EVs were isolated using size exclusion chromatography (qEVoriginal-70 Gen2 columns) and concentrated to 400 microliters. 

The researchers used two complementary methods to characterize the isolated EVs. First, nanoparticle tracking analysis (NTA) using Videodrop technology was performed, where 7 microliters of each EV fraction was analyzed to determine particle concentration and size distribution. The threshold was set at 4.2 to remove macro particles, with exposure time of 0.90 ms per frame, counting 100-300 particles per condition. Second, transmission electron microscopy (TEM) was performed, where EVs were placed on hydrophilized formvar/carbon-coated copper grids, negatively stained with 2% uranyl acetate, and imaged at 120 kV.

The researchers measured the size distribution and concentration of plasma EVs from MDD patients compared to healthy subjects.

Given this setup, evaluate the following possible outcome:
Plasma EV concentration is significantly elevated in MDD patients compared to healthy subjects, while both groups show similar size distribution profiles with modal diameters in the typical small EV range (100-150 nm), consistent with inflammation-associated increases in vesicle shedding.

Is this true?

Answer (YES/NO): NO